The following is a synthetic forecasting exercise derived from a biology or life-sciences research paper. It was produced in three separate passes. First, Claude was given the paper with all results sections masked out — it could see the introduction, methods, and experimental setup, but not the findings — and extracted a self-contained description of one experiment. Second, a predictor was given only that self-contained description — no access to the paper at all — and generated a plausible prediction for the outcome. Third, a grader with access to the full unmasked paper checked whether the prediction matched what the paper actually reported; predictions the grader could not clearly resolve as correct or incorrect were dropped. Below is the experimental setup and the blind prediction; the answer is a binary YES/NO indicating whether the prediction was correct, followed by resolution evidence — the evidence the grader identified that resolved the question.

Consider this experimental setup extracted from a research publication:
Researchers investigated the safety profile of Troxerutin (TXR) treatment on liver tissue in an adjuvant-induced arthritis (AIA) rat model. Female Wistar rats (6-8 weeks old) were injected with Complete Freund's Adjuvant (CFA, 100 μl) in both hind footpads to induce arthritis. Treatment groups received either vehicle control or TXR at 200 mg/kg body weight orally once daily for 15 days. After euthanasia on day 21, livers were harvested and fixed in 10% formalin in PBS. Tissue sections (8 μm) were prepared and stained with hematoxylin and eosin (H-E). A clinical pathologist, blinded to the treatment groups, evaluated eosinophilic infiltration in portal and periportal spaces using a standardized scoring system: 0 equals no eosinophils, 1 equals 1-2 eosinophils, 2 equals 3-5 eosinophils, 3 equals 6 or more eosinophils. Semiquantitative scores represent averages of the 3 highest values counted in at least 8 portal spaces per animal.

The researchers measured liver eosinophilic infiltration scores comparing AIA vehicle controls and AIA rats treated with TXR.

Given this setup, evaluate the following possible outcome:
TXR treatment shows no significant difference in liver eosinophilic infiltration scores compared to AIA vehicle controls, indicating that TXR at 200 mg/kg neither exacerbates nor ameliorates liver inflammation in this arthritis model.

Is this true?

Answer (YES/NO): YES